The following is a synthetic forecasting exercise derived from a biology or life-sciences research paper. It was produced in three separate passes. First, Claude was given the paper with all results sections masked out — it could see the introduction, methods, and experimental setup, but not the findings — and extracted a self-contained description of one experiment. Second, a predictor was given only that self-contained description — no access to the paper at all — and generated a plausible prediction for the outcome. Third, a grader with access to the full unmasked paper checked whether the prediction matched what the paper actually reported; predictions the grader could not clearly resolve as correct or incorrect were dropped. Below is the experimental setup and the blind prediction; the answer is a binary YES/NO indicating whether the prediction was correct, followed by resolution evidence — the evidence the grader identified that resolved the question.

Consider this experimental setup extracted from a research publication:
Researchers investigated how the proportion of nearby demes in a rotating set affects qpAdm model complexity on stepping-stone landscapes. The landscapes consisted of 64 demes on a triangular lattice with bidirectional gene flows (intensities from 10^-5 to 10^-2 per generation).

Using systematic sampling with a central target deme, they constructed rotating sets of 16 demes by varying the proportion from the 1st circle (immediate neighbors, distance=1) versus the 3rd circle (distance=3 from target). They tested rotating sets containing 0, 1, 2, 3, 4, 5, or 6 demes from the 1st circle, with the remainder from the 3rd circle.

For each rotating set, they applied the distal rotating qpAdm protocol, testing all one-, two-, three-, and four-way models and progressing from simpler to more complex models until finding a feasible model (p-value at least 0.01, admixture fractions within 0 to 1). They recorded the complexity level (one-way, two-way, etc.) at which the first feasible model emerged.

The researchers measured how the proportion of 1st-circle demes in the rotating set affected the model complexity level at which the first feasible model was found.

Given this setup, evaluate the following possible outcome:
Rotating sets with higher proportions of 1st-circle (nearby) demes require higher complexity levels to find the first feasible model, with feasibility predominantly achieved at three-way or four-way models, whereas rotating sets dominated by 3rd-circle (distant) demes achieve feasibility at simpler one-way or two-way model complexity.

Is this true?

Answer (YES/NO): NO